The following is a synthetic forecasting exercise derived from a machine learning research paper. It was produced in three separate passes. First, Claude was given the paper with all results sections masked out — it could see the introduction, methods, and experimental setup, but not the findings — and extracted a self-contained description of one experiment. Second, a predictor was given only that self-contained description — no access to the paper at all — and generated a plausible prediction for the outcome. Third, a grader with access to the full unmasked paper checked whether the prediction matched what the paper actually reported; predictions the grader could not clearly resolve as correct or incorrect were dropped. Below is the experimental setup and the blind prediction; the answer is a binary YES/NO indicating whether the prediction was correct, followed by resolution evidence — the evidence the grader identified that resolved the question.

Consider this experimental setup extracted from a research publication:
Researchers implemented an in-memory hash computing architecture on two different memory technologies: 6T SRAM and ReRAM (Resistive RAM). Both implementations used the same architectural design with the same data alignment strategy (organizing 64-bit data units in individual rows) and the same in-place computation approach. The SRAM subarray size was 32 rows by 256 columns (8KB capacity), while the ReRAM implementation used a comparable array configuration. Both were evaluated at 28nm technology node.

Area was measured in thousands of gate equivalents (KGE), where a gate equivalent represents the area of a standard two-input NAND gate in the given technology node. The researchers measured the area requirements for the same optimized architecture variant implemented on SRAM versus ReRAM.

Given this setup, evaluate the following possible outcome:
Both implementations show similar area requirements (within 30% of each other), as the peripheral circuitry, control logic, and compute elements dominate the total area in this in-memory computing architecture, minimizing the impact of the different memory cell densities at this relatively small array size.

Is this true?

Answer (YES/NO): NO